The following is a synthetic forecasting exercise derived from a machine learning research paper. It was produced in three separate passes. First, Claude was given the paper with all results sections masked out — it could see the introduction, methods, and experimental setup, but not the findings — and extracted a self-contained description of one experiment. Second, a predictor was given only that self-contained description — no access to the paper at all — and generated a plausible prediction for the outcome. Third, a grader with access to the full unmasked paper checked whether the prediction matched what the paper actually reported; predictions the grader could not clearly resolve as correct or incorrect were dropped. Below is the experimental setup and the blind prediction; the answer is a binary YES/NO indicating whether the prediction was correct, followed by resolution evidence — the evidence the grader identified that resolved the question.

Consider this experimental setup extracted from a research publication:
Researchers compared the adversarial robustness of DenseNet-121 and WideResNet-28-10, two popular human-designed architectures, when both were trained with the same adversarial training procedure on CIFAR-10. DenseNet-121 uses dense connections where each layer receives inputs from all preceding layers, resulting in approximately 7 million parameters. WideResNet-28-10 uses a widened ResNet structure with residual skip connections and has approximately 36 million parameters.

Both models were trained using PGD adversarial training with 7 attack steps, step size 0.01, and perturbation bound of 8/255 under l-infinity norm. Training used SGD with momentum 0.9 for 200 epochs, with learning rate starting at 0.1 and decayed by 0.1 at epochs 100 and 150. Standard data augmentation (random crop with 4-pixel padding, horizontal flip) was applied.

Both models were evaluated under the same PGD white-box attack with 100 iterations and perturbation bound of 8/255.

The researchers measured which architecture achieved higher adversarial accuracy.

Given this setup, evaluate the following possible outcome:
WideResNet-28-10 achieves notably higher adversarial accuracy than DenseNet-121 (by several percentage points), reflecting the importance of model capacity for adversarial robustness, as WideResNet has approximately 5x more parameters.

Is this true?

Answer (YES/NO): NO